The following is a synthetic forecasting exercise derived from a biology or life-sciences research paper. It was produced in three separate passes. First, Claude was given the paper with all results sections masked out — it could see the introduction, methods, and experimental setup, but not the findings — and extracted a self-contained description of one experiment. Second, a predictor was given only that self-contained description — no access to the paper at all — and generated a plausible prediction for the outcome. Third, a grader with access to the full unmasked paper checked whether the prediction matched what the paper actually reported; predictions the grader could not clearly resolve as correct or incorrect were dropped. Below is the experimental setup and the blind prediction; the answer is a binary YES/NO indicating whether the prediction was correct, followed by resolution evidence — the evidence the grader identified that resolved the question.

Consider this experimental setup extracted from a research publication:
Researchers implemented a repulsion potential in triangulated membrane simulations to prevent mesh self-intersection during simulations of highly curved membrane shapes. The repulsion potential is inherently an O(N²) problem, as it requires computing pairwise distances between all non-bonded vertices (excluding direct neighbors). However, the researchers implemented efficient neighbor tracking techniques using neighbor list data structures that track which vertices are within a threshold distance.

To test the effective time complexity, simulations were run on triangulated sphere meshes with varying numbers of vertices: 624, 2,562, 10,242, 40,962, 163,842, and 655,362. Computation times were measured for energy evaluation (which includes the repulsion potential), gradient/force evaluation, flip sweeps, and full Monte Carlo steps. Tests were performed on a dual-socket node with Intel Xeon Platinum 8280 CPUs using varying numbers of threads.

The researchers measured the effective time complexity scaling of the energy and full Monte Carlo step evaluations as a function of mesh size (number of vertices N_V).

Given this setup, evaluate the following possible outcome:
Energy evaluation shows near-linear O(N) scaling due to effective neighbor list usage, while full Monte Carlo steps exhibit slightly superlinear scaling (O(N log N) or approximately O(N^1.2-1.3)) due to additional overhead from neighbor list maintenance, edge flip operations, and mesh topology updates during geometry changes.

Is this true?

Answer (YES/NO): NO